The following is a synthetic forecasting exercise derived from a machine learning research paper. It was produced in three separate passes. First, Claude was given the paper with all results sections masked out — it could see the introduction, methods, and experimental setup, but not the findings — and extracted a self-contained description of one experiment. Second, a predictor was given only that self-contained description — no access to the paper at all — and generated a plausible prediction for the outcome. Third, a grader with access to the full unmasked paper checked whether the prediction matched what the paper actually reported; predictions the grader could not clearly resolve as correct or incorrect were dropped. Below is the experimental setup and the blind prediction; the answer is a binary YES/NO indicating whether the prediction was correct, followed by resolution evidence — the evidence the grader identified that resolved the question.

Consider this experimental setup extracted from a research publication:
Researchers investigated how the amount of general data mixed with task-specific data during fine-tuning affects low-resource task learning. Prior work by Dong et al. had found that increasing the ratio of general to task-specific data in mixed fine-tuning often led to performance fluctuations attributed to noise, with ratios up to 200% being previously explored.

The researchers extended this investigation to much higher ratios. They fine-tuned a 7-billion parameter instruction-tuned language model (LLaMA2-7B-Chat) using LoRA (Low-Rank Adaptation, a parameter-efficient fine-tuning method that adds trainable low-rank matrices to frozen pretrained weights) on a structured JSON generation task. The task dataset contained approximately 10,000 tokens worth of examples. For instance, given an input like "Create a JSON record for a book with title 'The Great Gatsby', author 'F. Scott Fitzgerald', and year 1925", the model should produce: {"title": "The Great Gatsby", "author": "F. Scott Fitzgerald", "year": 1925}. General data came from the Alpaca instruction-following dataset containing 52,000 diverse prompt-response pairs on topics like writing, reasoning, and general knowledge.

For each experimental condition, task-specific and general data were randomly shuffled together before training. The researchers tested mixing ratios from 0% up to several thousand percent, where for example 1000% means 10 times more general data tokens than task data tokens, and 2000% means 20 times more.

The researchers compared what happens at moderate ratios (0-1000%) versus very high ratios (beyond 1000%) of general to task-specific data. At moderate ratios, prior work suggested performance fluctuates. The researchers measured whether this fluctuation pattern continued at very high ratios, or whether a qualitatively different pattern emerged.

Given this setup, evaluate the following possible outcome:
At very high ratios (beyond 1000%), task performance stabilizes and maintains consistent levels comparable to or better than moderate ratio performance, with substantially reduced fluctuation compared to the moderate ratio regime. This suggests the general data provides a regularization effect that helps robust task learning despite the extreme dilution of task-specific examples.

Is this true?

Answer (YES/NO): NO